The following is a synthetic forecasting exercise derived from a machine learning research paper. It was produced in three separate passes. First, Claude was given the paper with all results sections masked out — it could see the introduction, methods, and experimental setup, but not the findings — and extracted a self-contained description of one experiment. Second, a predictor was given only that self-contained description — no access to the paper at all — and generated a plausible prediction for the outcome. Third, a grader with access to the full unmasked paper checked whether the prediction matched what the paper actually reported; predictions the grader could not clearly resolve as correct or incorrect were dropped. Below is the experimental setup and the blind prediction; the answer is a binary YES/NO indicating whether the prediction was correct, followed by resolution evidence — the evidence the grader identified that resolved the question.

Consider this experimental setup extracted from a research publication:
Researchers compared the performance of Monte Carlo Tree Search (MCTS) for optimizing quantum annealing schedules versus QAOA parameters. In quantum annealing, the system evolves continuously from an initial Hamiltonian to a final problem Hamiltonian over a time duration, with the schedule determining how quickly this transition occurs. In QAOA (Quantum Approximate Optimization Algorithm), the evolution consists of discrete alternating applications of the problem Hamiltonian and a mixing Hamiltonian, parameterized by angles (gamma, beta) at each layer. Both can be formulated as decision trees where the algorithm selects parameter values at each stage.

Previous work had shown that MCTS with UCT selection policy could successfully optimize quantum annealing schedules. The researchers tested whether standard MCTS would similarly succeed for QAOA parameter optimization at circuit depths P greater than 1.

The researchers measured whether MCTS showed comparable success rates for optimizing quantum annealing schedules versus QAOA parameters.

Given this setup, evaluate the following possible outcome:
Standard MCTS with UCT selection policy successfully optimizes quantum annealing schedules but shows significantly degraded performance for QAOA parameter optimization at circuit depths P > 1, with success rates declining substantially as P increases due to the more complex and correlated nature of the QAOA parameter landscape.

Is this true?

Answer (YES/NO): YES